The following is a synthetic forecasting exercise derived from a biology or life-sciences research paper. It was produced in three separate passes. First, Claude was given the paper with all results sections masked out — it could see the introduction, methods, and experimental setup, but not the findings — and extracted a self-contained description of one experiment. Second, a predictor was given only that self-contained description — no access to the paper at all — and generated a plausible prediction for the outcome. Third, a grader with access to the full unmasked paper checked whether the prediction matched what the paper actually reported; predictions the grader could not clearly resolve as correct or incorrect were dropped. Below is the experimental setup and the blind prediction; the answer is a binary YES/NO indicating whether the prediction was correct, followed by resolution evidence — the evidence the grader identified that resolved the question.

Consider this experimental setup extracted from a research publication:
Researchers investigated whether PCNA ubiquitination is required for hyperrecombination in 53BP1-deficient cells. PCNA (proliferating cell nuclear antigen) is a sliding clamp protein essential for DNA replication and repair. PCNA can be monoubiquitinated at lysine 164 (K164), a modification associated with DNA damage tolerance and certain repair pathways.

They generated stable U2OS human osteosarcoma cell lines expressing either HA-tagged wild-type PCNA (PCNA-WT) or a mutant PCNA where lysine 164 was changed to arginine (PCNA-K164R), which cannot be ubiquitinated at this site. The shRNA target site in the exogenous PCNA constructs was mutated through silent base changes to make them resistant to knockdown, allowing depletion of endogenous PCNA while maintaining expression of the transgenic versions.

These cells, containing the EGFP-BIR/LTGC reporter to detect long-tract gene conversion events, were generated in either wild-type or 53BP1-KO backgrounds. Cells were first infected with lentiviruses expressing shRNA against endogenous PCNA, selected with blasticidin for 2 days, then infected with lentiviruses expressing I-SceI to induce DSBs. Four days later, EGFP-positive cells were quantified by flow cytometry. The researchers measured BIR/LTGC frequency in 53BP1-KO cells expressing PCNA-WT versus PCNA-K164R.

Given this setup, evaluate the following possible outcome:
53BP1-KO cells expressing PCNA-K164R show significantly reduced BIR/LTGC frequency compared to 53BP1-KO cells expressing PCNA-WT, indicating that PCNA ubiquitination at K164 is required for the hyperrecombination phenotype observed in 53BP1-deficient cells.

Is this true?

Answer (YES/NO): YES